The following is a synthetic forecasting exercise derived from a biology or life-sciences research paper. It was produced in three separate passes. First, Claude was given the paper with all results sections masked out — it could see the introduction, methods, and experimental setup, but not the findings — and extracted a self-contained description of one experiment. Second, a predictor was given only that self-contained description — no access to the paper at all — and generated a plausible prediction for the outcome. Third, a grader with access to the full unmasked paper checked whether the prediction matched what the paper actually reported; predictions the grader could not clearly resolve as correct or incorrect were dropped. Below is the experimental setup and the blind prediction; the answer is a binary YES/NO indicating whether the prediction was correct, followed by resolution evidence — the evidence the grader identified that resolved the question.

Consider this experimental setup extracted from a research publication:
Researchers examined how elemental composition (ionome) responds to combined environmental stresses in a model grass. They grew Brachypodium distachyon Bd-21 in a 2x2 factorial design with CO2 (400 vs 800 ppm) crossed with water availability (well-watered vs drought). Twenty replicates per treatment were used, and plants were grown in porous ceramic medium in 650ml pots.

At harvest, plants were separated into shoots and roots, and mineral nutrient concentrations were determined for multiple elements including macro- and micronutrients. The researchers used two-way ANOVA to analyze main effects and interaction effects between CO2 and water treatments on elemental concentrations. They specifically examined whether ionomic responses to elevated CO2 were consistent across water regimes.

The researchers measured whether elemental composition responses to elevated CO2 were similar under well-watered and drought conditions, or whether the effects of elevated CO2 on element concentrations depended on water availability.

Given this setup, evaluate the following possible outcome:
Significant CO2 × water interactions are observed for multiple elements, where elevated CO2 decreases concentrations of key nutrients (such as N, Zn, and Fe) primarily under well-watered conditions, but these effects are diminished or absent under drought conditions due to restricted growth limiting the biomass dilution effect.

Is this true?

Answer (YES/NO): NO